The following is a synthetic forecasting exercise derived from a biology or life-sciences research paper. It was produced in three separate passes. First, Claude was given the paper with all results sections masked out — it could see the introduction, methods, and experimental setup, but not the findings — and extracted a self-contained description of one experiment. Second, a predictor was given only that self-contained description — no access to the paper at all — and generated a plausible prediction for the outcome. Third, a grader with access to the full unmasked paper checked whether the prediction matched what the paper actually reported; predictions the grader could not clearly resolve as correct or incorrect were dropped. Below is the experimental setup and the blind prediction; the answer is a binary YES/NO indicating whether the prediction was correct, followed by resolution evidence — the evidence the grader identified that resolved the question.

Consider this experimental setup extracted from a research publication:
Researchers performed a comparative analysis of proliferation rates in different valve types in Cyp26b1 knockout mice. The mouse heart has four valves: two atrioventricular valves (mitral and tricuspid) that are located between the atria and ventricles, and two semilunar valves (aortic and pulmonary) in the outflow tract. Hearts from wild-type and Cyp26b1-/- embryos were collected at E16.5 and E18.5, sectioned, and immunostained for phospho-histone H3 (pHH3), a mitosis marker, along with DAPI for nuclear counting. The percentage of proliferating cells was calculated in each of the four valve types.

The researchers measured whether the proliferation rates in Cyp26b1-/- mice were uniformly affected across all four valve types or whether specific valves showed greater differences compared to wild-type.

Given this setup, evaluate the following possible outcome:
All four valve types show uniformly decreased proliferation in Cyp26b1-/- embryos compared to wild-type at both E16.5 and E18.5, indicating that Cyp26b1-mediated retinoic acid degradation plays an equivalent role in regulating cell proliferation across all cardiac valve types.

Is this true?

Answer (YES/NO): NO